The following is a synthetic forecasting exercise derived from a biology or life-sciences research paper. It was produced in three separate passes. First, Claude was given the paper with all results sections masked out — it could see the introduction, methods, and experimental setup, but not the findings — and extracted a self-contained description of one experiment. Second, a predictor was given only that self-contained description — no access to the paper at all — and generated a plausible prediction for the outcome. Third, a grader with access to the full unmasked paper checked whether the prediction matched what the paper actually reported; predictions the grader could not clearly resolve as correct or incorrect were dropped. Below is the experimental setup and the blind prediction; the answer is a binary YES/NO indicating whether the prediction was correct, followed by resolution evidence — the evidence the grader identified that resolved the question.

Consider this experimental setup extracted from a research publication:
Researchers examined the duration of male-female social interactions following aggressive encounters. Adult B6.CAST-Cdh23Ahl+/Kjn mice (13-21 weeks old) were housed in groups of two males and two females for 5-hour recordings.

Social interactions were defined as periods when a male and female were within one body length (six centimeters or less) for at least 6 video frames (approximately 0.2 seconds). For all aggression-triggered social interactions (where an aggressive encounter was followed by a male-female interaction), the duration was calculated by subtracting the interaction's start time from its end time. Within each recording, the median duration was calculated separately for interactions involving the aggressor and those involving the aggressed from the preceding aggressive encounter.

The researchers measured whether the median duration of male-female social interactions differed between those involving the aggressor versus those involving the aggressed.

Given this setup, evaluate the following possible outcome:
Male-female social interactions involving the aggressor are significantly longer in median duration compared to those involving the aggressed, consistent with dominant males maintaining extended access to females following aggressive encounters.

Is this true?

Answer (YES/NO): YES